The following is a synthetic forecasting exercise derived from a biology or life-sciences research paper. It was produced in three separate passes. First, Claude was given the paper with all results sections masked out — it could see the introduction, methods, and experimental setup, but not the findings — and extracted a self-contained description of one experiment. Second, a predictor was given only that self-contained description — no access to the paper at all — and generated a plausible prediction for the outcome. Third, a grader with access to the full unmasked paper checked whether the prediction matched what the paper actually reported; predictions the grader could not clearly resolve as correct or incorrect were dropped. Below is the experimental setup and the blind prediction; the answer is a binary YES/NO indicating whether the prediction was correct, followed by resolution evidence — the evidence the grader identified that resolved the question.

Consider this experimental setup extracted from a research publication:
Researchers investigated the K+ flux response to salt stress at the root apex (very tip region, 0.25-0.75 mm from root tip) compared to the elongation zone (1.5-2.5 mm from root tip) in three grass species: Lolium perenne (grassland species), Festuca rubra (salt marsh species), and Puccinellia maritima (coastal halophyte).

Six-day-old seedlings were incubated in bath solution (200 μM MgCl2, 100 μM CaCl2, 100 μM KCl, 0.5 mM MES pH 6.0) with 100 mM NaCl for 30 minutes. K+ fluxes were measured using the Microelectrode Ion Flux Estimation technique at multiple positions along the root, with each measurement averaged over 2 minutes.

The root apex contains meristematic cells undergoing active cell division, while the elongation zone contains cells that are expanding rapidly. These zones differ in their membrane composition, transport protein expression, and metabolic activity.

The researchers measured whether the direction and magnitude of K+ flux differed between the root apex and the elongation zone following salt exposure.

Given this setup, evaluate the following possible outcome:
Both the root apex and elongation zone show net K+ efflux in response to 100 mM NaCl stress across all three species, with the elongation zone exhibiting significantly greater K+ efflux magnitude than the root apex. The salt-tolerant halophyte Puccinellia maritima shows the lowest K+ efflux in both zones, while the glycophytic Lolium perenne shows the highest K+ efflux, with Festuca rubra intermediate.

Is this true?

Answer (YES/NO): NO